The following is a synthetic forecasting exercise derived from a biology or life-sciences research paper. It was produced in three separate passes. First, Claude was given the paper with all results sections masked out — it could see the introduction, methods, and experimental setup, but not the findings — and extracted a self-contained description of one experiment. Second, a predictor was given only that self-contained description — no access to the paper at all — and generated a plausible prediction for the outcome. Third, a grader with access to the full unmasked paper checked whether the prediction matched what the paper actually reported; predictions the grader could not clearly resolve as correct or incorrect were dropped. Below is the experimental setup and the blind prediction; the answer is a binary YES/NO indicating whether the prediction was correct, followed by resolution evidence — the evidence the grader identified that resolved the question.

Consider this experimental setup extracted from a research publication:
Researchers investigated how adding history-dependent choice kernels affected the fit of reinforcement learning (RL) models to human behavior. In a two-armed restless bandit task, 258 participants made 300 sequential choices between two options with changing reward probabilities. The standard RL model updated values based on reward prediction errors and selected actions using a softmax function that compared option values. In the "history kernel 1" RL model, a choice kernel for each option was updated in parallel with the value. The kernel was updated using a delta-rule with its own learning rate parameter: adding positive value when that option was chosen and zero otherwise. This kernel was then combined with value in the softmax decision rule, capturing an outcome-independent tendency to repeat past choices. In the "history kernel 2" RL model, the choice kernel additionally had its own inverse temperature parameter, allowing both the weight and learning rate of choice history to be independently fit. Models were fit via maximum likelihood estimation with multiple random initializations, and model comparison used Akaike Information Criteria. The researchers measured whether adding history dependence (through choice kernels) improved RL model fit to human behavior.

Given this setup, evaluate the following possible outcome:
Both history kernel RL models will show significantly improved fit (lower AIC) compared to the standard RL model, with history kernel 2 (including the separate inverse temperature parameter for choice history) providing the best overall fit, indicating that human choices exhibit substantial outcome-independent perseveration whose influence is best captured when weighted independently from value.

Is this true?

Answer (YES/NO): YES